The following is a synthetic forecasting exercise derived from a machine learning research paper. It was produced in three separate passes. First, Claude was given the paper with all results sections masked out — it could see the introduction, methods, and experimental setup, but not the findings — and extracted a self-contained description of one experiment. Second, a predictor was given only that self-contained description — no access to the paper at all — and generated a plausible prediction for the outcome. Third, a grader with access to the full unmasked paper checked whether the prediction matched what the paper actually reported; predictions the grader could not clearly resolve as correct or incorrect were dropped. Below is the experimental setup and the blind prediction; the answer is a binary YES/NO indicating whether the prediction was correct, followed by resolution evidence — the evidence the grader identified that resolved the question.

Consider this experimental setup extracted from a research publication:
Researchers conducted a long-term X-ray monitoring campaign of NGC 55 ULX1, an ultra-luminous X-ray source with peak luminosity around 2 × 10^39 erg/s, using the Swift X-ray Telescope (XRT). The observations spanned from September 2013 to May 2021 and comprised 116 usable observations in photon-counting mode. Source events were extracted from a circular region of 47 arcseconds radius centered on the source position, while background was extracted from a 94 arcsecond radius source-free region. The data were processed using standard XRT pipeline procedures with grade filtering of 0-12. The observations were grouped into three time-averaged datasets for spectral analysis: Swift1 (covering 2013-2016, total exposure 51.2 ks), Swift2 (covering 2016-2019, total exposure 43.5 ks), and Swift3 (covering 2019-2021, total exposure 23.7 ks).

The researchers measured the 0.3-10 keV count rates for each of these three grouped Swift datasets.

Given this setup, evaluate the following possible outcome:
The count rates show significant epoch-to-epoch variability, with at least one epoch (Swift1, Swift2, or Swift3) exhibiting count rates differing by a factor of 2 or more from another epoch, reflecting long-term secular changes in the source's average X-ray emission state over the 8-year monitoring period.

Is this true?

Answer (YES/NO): YES